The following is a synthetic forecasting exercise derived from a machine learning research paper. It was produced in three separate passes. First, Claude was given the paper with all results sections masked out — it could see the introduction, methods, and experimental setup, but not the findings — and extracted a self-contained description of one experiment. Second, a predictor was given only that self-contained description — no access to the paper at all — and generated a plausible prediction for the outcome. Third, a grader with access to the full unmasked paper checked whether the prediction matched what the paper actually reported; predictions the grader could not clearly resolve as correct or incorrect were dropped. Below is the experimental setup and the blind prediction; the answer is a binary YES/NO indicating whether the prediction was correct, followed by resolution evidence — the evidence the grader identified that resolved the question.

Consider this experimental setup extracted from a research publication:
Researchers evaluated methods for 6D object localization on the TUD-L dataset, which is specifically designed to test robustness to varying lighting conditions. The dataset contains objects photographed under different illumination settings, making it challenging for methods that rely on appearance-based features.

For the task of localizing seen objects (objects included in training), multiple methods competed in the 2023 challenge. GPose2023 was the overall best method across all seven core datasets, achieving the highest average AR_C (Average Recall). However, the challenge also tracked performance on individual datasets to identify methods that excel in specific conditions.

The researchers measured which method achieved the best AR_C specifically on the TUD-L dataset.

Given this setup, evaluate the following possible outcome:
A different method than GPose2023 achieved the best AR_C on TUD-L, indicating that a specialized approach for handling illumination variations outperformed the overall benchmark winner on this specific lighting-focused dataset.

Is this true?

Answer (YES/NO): YES